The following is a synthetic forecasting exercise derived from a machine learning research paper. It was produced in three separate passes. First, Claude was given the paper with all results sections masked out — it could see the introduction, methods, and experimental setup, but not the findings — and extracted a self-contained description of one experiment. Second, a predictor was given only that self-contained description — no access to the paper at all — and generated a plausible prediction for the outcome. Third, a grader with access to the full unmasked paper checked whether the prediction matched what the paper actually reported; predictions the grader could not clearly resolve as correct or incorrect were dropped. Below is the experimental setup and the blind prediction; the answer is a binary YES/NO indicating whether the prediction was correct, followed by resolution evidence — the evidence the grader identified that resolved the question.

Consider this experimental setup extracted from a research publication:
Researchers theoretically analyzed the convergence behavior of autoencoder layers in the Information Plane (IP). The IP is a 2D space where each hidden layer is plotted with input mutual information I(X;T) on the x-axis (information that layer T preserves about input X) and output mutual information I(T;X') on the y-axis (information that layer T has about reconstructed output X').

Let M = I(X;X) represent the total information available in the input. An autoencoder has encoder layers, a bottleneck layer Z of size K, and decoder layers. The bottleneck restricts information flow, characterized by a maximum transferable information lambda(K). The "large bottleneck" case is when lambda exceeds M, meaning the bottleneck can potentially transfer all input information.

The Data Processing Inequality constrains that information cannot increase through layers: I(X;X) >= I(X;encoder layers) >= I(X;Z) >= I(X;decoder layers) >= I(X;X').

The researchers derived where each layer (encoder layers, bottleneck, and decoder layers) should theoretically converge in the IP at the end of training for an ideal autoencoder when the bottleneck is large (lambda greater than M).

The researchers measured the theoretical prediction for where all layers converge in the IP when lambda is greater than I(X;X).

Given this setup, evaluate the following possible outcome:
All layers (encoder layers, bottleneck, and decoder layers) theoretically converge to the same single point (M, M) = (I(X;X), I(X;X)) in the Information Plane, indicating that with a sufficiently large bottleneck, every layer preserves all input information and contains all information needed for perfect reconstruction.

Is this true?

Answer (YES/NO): YES